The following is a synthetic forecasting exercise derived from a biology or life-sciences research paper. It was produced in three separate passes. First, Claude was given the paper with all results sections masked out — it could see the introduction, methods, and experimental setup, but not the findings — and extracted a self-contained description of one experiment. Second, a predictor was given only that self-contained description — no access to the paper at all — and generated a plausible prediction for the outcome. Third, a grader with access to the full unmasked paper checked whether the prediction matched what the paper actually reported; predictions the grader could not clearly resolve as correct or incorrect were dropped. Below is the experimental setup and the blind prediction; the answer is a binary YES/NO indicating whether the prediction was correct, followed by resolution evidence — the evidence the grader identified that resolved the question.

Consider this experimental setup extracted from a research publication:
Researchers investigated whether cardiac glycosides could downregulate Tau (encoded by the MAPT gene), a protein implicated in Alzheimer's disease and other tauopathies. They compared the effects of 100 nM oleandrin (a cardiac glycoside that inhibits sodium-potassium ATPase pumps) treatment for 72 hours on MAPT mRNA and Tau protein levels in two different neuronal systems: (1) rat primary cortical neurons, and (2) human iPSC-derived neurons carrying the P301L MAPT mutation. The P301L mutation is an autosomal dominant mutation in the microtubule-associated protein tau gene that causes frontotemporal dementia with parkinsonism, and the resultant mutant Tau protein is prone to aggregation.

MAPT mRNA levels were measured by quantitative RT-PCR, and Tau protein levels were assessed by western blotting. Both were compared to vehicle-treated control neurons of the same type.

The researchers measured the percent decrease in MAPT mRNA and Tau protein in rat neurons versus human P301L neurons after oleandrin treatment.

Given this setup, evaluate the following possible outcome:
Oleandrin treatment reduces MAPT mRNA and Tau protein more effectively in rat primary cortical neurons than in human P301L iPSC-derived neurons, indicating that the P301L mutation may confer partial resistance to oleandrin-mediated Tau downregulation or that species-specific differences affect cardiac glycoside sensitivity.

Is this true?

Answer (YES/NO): NO